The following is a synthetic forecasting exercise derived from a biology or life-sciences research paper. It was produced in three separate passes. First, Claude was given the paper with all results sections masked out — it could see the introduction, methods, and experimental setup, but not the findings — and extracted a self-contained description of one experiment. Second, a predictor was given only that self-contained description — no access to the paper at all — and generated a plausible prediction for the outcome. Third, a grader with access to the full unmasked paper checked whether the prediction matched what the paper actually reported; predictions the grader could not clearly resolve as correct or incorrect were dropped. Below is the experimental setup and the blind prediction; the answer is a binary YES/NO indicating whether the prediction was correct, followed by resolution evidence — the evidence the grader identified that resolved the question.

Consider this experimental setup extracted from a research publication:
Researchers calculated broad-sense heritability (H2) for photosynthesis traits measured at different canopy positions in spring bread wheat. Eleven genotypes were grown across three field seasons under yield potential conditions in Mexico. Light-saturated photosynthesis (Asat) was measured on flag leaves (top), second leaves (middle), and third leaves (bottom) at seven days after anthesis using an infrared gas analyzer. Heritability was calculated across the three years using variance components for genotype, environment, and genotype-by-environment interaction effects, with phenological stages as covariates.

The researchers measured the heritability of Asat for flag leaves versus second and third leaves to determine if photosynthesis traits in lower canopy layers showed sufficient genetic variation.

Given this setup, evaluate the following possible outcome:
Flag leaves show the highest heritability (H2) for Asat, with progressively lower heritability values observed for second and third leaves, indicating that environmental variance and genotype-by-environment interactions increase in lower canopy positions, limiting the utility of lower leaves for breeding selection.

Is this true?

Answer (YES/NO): NO